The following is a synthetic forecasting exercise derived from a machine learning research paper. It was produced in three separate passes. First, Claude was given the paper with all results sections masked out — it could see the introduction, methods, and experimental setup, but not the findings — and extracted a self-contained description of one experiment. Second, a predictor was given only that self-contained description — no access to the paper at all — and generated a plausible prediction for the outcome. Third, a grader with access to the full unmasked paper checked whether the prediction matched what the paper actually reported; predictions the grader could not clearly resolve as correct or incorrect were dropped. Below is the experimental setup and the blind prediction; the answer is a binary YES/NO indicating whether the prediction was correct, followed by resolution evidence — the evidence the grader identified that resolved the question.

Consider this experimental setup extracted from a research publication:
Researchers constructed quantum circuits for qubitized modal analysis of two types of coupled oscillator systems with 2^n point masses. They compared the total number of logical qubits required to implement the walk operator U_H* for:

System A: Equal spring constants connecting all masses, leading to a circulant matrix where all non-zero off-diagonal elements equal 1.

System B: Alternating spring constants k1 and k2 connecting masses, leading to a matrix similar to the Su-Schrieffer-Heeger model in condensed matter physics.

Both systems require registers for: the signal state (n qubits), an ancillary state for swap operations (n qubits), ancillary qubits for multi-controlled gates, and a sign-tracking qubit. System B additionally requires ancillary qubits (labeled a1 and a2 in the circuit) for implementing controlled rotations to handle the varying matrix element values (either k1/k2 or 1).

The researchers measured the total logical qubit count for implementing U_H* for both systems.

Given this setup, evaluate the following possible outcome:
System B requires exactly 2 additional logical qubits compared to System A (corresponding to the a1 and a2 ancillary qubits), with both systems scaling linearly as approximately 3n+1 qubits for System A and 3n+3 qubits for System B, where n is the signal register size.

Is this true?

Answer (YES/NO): NO